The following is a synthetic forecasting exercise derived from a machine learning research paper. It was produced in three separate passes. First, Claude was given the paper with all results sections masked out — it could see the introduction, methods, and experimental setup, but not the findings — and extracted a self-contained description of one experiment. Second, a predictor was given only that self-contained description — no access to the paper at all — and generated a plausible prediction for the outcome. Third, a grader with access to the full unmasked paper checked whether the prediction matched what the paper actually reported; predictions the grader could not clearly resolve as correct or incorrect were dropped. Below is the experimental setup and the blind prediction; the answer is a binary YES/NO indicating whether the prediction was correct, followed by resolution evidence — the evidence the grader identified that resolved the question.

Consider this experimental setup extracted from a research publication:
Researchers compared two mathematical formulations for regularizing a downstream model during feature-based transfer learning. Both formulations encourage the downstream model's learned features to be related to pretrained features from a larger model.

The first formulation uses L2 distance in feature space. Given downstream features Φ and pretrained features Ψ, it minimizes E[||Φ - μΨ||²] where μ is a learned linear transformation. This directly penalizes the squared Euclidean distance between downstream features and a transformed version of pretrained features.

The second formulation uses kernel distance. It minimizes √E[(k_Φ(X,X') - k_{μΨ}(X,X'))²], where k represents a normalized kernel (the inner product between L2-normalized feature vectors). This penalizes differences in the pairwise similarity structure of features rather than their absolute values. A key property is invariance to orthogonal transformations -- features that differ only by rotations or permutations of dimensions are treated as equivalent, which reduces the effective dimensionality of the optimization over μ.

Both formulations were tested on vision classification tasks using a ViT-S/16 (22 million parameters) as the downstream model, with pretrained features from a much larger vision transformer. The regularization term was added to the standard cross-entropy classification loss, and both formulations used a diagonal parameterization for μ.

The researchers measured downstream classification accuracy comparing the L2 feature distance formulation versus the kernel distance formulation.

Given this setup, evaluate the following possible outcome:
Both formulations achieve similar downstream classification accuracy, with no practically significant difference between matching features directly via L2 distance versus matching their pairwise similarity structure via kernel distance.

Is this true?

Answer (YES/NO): NO